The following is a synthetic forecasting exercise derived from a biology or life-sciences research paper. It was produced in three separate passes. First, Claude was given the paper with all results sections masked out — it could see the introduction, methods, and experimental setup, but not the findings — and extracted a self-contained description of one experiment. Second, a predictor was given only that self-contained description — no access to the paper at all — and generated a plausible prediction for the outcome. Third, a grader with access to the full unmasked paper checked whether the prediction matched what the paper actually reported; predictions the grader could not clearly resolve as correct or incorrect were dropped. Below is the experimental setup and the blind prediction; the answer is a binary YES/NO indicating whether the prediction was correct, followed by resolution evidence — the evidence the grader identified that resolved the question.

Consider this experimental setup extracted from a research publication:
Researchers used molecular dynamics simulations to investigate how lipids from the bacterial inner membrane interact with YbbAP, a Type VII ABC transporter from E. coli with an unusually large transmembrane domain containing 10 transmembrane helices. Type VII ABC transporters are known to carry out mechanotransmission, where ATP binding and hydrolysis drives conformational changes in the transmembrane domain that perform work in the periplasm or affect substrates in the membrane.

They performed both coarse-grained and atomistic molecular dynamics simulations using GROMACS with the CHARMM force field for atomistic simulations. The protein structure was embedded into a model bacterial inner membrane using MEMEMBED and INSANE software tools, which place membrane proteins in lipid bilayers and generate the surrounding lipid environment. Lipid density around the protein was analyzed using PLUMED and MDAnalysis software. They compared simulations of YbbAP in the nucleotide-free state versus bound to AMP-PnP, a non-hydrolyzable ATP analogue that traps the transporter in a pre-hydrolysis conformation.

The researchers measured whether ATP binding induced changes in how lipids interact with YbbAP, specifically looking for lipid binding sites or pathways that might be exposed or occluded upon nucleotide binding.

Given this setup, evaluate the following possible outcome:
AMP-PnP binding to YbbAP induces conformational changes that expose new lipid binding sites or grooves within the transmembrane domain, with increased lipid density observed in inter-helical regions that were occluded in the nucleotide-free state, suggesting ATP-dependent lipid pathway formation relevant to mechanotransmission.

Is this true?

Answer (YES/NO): NO